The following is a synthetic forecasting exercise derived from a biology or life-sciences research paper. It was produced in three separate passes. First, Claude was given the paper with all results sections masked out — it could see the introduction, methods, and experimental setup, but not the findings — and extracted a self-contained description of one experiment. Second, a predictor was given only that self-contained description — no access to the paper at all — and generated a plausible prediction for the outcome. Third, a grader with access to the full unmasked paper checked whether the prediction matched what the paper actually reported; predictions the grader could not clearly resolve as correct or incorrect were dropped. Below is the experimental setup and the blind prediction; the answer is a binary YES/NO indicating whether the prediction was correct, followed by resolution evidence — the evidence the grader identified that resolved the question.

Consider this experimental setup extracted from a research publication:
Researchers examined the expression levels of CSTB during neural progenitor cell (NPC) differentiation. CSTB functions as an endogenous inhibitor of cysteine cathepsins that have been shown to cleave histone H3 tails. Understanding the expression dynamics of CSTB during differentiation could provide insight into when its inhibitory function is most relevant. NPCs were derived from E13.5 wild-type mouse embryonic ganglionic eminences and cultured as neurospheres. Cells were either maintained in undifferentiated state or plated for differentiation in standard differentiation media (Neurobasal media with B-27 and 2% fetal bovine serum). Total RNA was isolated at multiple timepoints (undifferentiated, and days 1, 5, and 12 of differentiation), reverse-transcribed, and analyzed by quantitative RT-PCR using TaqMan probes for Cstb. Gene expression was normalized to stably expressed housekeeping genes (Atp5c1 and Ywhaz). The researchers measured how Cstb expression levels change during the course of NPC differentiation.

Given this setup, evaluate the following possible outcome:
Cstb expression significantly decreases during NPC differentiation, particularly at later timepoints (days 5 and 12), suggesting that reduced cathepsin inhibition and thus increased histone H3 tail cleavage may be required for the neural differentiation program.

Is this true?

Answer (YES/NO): NO